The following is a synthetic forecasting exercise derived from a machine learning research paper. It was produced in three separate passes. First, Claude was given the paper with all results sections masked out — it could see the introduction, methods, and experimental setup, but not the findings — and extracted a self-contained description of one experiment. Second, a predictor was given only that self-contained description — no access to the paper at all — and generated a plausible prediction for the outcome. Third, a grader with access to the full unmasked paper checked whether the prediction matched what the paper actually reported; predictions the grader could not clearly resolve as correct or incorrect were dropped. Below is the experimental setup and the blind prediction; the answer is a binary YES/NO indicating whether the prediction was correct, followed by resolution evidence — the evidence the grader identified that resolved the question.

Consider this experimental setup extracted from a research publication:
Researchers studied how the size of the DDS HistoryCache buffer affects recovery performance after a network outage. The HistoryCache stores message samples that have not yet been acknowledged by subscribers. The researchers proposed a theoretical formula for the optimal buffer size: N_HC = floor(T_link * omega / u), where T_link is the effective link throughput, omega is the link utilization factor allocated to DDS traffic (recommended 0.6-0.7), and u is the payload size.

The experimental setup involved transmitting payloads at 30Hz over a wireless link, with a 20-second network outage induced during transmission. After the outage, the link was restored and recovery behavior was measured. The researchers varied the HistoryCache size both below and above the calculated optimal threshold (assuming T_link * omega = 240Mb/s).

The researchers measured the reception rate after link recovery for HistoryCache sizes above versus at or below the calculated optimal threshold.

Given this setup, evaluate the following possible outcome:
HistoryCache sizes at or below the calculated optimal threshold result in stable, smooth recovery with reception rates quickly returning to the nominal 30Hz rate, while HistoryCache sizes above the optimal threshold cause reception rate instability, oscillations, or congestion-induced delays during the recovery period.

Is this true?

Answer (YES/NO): YES